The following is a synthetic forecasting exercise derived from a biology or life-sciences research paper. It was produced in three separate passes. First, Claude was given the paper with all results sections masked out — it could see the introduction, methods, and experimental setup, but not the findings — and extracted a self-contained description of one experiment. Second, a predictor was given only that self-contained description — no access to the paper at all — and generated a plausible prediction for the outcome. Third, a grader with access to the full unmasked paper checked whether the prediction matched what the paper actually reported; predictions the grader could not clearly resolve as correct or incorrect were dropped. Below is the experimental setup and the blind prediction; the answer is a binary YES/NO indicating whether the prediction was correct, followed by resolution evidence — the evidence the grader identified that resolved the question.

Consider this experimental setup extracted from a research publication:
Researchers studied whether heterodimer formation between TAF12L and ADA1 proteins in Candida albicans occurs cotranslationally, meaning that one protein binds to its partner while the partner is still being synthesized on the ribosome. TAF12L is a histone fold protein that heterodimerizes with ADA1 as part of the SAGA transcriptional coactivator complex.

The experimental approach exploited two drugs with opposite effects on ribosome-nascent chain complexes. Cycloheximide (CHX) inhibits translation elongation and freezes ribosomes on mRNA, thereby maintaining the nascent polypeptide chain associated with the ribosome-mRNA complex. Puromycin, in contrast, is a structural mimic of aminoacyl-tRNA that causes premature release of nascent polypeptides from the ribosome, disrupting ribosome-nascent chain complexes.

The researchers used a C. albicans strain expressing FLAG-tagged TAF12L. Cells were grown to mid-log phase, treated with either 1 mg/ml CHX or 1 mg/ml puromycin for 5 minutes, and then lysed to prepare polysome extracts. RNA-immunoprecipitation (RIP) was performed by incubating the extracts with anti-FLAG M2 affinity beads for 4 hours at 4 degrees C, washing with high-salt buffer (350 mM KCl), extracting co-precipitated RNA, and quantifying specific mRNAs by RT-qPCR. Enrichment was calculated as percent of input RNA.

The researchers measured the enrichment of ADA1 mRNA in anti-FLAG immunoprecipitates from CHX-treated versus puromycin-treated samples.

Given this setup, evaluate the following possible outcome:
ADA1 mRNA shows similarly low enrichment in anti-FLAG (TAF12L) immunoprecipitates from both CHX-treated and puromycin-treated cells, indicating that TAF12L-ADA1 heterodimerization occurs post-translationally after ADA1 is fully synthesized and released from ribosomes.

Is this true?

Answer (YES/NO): NO